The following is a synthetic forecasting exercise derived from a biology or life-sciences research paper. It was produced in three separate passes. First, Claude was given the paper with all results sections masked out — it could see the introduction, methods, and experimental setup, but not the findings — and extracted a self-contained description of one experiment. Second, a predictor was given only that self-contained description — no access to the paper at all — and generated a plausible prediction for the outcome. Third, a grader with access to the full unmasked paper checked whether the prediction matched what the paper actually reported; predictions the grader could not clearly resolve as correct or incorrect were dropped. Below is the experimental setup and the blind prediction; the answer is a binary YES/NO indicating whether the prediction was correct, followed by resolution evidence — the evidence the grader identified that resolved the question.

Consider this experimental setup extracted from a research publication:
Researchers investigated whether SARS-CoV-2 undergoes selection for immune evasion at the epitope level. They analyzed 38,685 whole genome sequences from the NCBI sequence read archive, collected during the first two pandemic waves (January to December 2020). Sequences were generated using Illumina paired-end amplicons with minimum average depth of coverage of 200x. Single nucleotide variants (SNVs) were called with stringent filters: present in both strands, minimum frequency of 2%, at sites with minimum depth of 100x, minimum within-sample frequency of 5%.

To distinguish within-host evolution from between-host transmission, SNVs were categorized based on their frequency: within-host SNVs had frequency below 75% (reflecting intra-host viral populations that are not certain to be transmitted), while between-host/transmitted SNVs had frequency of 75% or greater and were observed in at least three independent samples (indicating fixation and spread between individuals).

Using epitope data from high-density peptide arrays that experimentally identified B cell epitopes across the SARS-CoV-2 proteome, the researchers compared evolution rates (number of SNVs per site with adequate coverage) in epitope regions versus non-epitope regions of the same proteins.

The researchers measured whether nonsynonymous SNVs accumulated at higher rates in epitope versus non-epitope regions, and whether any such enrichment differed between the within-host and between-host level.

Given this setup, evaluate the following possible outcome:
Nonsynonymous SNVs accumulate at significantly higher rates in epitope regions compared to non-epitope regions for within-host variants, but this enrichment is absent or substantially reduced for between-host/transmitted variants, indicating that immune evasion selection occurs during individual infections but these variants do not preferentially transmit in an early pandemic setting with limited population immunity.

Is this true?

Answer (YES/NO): NO